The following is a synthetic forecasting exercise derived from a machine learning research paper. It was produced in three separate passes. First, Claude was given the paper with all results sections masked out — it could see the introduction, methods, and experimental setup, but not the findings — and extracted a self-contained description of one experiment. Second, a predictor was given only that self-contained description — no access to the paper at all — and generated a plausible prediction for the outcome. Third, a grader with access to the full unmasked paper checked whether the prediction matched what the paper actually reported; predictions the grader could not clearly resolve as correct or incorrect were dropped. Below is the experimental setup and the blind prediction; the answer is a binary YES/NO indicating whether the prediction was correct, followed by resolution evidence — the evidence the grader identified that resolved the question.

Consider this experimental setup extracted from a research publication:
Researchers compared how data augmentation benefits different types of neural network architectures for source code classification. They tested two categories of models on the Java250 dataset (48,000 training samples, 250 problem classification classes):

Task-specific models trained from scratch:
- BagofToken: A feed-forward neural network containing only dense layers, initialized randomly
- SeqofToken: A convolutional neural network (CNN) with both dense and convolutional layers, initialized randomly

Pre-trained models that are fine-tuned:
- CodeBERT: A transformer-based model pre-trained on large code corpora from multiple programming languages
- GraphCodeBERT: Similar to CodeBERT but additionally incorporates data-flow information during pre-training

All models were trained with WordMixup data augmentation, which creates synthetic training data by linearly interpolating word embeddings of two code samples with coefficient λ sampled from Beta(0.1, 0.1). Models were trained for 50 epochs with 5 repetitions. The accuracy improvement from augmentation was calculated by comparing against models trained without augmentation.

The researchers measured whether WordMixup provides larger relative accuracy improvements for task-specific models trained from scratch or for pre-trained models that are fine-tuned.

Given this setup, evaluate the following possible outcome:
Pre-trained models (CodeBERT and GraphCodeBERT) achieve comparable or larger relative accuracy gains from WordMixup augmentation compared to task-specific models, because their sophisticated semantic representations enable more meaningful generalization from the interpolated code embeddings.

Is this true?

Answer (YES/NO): NO